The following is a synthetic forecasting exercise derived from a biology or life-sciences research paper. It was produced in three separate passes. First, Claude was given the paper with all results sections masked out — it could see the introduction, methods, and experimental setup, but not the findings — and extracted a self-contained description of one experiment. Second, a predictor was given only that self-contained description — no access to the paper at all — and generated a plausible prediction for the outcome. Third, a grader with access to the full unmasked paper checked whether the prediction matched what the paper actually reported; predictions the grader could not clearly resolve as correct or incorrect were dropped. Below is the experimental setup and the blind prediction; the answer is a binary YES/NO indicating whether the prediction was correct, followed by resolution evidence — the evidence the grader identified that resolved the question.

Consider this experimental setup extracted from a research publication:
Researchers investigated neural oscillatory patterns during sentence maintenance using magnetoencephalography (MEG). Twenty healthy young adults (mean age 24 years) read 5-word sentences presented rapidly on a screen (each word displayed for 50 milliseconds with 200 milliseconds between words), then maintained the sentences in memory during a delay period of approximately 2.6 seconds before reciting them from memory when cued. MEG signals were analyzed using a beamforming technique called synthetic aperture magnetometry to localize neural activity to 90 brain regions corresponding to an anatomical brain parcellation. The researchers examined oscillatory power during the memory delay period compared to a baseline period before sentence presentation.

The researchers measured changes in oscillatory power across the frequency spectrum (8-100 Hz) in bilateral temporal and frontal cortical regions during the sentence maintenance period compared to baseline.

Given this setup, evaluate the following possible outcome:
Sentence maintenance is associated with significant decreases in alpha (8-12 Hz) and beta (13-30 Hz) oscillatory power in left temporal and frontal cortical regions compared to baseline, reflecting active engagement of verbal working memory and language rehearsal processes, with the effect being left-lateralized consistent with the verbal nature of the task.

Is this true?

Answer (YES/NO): NO